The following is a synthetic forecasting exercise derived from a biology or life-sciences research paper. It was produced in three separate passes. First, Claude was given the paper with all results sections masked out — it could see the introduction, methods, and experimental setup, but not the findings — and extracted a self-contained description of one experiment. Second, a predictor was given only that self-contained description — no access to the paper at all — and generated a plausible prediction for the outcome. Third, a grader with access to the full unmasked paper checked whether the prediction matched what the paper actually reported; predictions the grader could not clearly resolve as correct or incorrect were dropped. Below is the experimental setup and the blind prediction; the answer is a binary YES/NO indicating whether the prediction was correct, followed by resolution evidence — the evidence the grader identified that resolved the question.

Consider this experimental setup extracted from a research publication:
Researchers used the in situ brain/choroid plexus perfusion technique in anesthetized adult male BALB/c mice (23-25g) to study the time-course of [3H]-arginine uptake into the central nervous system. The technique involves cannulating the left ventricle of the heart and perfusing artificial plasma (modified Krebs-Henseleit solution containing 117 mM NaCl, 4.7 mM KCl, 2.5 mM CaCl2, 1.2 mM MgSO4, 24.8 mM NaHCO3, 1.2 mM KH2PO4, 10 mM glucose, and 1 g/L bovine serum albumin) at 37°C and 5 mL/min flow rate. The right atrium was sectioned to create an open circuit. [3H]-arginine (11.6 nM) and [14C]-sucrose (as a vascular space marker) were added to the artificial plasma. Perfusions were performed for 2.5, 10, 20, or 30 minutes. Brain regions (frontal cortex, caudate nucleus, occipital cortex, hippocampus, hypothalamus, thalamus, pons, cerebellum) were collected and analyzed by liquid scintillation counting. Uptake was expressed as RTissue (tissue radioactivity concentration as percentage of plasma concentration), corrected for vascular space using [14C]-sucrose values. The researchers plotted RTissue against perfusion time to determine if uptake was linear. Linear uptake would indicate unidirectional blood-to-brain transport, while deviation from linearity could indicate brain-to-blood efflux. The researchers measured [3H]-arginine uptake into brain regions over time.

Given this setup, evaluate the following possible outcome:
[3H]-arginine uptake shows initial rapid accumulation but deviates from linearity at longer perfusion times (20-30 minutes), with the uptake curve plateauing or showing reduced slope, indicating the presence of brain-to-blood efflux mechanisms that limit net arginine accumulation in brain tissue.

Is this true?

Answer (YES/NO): NO